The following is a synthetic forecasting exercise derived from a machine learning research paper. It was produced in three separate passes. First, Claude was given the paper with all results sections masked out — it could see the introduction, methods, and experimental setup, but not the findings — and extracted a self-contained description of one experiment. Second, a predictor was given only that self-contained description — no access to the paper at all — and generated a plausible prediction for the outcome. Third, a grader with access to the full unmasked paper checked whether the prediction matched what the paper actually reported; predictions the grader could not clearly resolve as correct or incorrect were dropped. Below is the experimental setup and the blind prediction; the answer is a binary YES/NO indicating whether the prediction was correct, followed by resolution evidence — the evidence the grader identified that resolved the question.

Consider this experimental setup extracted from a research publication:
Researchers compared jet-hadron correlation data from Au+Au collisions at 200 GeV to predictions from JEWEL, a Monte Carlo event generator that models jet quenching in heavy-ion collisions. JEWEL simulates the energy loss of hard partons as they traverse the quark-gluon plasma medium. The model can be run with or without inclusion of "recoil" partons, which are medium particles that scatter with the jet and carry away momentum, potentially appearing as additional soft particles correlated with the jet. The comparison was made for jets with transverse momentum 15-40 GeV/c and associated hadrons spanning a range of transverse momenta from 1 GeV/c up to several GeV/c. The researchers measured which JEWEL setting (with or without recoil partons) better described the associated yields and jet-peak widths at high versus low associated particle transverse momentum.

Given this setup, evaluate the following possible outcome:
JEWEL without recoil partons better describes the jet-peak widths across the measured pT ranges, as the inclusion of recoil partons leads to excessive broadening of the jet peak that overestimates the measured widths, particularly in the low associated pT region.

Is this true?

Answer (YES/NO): NO